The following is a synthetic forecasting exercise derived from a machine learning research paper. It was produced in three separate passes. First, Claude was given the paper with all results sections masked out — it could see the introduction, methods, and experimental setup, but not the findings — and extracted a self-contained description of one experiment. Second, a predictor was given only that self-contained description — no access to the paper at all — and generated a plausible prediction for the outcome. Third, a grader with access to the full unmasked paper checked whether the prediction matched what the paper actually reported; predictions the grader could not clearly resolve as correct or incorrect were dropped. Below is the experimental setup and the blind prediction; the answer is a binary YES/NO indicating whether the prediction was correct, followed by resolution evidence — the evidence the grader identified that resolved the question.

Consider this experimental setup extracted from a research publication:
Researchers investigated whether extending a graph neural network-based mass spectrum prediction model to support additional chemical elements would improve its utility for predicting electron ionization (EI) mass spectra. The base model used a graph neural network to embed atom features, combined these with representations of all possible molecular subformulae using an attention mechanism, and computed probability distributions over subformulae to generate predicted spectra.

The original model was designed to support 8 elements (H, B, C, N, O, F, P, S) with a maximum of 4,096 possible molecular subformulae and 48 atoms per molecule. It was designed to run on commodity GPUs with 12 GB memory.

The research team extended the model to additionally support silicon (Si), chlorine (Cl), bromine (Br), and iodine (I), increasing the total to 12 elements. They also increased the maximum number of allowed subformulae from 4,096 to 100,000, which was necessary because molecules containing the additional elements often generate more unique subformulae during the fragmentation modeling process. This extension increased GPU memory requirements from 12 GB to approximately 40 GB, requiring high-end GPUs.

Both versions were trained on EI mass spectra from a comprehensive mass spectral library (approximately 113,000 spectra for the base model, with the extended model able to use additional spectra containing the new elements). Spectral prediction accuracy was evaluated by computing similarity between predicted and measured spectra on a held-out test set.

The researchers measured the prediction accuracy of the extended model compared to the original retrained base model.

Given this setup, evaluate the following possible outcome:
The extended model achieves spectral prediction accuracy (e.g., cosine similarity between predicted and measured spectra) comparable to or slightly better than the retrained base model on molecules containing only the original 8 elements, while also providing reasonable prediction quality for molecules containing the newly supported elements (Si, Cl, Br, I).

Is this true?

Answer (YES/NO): NO